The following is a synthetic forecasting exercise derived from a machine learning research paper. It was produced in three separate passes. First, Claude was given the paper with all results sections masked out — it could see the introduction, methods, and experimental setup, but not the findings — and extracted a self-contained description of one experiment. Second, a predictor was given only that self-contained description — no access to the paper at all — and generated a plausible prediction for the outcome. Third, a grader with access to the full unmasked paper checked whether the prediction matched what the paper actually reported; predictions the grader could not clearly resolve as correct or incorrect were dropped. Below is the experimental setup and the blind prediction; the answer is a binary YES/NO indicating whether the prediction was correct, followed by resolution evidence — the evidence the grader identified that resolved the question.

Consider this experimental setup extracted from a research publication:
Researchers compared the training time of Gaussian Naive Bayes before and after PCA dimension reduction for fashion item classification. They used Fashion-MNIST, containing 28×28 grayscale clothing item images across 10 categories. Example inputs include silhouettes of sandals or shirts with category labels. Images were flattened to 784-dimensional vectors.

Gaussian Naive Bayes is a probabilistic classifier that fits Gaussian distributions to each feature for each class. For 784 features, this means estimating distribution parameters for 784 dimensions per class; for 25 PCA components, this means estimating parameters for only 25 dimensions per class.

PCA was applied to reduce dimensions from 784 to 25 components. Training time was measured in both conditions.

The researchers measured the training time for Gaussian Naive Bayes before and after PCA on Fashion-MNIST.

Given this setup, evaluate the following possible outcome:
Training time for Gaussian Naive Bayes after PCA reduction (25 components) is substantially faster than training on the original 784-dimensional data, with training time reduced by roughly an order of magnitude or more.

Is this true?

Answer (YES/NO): NO